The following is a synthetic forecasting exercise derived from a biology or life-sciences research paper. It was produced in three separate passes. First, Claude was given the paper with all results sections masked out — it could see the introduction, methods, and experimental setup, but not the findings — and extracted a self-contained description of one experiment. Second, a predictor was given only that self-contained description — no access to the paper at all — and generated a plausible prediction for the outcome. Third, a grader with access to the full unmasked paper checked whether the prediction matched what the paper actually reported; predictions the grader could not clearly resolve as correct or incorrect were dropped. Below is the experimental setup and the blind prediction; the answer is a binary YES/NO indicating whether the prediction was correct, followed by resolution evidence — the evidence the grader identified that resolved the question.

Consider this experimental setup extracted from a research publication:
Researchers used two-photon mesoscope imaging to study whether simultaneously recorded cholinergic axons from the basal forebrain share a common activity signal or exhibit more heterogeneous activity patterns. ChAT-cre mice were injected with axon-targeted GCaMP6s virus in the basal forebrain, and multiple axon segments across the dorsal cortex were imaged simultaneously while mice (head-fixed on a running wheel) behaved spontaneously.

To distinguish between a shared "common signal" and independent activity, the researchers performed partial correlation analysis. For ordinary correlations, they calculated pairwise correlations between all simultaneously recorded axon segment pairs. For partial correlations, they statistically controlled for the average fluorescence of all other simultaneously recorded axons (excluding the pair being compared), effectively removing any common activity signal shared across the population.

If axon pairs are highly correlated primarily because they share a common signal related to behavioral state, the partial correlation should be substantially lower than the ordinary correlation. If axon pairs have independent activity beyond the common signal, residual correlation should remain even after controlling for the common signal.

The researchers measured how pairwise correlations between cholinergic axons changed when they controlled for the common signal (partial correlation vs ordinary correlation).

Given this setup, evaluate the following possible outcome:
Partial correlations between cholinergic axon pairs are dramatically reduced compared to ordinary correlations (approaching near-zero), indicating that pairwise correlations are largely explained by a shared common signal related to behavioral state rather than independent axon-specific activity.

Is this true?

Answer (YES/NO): YES